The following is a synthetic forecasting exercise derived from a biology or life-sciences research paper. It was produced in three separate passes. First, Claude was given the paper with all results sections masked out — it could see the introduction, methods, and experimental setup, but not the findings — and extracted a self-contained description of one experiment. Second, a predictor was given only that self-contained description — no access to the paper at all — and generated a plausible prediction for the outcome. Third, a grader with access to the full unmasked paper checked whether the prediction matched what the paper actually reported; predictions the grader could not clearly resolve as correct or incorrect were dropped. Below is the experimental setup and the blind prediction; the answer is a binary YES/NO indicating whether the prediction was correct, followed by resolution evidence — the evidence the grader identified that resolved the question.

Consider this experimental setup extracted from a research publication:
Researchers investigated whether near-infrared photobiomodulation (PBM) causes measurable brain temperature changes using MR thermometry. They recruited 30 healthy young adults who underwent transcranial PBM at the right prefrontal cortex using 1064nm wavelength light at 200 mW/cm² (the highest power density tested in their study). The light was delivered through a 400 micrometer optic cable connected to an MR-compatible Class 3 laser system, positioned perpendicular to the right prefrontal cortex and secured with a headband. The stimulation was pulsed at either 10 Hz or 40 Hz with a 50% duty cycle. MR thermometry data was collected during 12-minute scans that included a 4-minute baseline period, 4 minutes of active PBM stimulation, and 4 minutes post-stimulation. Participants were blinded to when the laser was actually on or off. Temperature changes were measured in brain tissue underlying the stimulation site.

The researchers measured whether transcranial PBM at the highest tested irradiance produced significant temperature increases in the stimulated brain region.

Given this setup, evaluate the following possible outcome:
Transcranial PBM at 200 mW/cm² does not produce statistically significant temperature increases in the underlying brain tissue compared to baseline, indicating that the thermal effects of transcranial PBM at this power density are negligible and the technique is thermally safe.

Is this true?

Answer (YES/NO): YES